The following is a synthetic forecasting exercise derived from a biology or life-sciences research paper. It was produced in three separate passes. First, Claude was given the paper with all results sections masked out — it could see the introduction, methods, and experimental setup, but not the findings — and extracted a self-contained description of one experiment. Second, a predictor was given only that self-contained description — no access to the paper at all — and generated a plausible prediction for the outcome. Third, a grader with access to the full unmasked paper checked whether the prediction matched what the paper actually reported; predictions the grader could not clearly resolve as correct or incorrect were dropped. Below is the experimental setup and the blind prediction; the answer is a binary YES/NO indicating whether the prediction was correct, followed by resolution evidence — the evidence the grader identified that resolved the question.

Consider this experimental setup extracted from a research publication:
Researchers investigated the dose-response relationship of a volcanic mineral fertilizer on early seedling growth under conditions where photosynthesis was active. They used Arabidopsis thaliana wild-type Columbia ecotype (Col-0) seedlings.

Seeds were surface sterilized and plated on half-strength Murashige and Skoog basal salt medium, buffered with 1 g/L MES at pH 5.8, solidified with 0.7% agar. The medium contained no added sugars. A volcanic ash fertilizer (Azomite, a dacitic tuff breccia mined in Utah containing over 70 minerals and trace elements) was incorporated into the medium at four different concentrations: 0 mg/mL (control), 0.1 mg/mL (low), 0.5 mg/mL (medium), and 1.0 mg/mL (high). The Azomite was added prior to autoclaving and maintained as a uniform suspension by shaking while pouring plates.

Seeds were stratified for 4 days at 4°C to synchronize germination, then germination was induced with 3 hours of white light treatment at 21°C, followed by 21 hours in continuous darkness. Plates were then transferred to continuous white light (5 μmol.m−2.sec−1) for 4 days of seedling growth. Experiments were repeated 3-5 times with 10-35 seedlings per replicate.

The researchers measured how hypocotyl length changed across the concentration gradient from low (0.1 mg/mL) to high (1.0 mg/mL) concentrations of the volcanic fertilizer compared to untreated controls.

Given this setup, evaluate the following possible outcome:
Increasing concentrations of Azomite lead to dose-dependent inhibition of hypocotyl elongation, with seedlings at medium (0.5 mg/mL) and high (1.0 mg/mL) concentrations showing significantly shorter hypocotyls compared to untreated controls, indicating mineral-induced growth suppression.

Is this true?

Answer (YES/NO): NO